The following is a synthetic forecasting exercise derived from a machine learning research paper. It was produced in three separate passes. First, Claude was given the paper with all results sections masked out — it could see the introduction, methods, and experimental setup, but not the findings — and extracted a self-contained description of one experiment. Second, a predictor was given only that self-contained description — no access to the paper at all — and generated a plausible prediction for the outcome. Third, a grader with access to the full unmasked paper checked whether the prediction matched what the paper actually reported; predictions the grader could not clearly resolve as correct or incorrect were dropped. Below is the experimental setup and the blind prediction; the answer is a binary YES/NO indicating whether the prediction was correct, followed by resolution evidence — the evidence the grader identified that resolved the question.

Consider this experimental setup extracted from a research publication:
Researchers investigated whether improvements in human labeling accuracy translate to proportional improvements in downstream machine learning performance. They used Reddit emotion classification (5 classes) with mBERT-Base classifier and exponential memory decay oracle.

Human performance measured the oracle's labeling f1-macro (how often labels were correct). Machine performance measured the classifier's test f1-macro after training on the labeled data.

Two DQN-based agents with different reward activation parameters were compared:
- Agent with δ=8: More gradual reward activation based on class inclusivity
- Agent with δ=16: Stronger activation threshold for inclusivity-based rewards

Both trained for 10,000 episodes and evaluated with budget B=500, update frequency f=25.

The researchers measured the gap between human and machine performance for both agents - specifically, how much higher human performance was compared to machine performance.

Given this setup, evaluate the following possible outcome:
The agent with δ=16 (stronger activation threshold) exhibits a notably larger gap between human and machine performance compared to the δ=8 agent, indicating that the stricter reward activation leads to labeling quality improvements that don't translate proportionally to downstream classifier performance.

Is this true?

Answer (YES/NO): NO